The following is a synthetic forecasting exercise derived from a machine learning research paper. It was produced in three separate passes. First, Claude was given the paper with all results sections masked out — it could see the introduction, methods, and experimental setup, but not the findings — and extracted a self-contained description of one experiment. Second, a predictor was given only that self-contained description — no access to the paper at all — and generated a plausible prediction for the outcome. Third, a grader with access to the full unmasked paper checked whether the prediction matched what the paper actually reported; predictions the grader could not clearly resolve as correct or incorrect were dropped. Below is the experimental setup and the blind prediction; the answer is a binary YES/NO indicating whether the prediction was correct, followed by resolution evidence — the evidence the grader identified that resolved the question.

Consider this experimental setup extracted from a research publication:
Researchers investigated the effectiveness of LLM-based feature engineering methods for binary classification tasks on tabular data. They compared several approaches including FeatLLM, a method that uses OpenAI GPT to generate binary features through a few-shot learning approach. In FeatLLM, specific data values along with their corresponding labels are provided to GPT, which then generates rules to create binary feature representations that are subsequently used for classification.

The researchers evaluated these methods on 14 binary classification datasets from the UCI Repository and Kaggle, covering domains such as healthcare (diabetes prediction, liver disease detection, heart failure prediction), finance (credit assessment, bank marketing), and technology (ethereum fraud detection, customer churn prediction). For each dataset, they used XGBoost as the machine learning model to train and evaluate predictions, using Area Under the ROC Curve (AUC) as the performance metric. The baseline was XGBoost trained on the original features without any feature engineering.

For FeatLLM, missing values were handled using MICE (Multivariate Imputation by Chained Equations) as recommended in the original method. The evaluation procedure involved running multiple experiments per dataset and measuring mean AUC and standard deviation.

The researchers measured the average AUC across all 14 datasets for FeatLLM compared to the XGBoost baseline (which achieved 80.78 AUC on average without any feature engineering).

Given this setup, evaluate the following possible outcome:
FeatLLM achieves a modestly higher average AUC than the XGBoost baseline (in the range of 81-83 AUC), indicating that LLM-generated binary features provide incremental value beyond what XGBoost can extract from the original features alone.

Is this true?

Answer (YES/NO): NO